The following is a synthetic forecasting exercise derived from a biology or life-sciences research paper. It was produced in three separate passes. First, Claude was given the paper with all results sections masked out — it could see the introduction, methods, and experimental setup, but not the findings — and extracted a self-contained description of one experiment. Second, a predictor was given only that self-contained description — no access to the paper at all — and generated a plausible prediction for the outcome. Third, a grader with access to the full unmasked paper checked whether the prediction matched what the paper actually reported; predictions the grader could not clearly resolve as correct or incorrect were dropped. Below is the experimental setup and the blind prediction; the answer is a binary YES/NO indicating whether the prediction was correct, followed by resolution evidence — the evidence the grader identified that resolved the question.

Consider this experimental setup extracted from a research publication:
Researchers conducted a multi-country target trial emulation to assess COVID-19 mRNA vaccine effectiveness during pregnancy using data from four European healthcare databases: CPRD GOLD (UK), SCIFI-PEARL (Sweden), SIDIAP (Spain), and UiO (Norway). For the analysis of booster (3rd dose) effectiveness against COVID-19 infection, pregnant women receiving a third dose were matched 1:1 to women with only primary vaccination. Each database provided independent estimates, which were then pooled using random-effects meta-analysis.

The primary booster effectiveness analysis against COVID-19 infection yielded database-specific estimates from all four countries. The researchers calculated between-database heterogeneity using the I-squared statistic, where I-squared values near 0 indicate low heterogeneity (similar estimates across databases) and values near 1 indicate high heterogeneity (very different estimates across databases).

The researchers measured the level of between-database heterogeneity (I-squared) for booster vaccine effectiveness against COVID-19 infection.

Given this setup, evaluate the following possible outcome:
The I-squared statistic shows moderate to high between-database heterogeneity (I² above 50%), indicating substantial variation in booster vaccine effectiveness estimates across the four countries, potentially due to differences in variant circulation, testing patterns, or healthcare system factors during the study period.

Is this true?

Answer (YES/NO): YES